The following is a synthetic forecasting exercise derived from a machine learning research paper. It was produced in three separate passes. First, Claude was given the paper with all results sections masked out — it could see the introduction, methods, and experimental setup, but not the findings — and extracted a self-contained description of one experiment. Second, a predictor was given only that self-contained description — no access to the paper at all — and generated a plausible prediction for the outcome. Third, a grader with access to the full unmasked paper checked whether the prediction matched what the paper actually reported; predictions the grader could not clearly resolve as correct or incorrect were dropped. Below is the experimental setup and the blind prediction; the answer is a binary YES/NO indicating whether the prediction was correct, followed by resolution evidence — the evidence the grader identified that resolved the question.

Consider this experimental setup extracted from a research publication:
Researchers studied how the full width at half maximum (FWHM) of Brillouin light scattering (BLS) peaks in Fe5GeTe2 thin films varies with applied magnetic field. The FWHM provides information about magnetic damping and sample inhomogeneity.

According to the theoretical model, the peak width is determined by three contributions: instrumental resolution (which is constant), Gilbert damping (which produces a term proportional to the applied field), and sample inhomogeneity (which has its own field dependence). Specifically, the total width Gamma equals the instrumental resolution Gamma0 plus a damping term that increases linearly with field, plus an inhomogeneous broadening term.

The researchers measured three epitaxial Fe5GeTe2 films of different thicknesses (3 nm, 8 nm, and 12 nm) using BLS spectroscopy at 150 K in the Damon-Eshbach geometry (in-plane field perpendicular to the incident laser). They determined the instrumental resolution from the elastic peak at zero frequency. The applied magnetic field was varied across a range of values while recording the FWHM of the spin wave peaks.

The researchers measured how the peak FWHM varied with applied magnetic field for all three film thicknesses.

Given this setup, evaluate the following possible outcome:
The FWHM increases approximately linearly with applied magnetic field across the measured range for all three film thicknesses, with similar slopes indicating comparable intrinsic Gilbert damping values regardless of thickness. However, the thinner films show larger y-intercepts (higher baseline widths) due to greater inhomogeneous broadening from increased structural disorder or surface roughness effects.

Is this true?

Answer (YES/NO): NO